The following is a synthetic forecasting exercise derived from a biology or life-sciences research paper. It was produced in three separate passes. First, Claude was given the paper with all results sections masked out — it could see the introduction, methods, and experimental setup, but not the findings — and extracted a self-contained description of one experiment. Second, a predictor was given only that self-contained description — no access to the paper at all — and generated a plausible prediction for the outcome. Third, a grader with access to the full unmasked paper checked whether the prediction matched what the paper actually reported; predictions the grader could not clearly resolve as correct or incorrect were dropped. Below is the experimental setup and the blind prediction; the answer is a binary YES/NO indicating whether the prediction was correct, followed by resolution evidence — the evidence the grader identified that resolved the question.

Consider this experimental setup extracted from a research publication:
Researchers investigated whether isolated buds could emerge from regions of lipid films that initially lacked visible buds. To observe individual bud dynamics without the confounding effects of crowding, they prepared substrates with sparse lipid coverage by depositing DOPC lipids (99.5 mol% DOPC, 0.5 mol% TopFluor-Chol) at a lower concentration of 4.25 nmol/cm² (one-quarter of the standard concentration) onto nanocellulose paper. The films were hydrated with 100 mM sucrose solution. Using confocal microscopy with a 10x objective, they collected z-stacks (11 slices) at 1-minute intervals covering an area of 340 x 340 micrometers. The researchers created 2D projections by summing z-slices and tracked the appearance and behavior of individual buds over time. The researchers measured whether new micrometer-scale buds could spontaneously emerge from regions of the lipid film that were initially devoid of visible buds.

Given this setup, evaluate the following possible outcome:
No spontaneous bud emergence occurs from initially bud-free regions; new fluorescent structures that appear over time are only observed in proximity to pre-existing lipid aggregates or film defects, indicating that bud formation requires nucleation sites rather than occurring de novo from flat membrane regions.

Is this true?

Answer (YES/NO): NO